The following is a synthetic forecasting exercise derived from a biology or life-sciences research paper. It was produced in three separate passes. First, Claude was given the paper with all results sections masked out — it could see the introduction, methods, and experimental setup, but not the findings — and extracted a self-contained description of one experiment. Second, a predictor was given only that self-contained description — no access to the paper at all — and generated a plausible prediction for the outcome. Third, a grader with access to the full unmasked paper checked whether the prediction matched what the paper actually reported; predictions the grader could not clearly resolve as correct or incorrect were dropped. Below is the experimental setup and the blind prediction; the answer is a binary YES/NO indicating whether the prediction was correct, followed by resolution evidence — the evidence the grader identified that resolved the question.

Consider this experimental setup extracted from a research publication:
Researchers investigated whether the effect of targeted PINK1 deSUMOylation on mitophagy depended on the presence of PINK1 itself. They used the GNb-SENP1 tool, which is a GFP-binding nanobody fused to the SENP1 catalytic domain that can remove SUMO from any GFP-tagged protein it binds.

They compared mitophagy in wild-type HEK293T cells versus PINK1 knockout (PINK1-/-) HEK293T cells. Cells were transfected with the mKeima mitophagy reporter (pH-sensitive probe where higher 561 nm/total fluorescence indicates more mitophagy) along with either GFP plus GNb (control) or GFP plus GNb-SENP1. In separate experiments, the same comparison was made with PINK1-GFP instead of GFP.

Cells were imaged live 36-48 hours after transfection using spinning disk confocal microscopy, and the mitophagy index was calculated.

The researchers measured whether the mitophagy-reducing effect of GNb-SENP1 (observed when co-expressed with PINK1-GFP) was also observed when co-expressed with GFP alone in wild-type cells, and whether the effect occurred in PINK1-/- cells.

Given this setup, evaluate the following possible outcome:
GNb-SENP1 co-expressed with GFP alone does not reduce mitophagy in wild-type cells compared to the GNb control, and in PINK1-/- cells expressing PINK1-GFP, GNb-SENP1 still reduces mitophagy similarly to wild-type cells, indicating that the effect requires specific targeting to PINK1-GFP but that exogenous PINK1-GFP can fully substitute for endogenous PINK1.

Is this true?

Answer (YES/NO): NO